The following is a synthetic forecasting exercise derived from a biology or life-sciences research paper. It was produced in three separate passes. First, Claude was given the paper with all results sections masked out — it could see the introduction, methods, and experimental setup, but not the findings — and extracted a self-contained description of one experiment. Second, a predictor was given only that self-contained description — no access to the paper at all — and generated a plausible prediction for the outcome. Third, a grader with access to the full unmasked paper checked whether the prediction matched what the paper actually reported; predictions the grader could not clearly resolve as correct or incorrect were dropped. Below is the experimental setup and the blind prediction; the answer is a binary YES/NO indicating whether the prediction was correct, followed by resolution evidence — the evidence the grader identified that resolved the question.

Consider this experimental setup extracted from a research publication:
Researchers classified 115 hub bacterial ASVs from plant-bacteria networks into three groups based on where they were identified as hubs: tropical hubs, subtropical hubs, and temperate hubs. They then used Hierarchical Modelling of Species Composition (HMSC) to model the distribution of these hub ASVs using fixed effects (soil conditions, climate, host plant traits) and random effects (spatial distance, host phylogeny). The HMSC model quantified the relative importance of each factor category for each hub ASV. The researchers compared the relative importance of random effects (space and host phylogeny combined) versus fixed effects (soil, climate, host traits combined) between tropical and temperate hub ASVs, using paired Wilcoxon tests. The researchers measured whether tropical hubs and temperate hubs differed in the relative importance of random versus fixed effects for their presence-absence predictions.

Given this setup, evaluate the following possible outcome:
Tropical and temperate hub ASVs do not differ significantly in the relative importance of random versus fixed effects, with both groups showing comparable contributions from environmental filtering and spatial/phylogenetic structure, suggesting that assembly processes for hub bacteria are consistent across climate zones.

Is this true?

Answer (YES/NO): NO